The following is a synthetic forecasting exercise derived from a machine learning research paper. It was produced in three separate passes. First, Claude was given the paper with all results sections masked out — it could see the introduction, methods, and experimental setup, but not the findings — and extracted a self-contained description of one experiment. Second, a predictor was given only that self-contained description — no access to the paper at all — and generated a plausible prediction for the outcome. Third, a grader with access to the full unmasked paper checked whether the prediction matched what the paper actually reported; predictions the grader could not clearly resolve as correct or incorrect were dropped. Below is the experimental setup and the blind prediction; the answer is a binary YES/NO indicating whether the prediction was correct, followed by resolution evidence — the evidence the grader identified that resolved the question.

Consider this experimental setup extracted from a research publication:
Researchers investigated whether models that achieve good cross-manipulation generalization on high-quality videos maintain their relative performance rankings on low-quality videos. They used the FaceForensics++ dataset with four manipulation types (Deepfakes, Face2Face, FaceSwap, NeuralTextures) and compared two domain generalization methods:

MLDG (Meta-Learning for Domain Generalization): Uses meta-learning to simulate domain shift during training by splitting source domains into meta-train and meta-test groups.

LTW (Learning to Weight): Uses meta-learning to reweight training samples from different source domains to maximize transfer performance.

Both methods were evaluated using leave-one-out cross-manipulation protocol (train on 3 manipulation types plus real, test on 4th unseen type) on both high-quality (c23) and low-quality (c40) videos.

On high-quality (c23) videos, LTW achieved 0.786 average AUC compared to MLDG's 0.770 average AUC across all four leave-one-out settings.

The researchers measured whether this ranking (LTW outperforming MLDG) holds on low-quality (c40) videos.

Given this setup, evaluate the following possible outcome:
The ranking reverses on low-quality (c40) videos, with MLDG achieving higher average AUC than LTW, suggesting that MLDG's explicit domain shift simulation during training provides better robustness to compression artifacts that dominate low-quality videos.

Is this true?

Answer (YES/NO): NO